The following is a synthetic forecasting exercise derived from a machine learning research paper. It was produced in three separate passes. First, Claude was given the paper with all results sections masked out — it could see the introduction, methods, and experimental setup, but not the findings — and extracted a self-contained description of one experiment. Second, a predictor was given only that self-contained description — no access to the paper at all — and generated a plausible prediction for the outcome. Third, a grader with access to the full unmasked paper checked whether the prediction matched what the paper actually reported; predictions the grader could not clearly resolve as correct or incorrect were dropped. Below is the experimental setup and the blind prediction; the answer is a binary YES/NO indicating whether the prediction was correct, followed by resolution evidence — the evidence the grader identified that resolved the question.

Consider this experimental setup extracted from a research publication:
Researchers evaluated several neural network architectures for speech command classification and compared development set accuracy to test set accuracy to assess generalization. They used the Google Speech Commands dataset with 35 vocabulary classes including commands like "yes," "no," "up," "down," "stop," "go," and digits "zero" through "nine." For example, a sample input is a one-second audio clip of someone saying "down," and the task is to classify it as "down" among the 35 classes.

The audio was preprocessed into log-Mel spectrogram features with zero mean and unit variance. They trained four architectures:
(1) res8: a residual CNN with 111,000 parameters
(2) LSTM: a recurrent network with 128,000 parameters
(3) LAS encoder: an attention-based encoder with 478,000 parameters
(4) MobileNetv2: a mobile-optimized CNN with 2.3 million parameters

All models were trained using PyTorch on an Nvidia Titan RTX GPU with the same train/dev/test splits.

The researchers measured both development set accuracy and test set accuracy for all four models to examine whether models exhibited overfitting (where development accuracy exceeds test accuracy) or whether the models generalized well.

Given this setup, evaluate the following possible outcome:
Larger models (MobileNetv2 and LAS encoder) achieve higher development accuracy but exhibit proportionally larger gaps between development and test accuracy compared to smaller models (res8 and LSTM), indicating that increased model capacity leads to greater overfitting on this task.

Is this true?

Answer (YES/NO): NO